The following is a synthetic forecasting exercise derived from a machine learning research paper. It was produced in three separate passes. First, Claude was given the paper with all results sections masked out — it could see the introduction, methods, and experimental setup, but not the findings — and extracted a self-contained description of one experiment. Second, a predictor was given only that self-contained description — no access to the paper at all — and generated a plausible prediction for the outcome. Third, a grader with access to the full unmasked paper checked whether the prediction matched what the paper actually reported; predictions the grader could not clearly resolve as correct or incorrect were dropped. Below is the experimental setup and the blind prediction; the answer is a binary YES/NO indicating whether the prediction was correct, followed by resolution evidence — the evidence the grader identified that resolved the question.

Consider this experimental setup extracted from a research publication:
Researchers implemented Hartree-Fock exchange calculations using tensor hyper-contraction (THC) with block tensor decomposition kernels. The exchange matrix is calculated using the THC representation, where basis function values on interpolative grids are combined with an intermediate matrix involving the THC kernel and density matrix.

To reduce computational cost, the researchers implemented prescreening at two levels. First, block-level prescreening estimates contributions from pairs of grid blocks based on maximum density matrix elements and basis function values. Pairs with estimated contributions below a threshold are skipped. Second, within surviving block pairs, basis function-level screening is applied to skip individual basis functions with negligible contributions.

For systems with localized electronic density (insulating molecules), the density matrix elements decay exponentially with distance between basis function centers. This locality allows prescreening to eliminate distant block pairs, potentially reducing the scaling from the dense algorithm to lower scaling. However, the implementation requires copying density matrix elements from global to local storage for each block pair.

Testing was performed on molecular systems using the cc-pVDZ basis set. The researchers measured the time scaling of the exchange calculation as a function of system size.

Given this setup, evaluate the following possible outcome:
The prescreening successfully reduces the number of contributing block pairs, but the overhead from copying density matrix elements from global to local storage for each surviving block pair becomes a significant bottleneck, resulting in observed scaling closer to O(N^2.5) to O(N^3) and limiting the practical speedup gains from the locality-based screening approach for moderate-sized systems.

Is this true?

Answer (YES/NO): NO